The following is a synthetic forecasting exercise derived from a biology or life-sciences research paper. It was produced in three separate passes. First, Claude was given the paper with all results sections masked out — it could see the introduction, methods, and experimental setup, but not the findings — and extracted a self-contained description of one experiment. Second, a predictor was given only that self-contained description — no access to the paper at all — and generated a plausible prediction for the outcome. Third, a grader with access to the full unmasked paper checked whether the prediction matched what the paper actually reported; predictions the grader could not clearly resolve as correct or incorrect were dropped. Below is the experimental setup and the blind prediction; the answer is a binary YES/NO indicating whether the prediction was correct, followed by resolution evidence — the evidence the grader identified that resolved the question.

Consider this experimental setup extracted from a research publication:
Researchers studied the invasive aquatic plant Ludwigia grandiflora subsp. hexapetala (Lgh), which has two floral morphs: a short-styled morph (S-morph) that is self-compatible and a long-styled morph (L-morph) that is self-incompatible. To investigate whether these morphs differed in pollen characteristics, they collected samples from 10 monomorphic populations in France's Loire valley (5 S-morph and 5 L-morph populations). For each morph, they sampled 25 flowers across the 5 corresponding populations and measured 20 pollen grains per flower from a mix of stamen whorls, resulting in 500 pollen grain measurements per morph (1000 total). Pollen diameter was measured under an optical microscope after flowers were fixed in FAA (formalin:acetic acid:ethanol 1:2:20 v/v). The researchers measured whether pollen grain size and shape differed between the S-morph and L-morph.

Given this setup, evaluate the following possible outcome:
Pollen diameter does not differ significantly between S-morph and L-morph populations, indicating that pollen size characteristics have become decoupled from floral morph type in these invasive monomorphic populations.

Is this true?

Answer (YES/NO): YES